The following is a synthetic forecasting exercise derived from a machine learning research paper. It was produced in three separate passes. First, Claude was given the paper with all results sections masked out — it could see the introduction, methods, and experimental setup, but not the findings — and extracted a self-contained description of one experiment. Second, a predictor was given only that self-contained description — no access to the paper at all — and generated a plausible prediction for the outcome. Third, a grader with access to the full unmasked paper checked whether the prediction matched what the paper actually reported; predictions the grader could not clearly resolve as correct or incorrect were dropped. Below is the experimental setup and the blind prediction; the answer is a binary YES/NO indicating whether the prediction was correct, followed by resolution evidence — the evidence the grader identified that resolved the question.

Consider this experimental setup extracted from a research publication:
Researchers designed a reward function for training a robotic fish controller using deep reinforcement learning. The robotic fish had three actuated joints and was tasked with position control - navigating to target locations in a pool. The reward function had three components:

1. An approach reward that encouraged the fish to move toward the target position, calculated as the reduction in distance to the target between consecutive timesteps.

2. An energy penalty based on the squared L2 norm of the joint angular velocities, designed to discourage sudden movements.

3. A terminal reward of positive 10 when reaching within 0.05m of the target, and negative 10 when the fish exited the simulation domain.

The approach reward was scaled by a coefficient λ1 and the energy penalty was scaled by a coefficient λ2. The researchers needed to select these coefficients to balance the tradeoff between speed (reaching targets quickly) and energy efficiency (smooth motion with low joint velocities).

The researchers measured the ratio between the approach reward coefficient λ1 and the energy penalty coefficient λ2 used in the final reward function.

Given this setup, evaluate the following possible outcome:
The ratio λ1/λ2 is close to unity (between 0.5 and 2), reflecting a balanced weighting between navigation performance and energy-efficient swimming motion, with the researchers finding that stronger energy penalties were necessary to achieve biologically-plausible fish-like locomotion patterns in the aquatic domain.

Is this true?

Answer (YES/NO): NO